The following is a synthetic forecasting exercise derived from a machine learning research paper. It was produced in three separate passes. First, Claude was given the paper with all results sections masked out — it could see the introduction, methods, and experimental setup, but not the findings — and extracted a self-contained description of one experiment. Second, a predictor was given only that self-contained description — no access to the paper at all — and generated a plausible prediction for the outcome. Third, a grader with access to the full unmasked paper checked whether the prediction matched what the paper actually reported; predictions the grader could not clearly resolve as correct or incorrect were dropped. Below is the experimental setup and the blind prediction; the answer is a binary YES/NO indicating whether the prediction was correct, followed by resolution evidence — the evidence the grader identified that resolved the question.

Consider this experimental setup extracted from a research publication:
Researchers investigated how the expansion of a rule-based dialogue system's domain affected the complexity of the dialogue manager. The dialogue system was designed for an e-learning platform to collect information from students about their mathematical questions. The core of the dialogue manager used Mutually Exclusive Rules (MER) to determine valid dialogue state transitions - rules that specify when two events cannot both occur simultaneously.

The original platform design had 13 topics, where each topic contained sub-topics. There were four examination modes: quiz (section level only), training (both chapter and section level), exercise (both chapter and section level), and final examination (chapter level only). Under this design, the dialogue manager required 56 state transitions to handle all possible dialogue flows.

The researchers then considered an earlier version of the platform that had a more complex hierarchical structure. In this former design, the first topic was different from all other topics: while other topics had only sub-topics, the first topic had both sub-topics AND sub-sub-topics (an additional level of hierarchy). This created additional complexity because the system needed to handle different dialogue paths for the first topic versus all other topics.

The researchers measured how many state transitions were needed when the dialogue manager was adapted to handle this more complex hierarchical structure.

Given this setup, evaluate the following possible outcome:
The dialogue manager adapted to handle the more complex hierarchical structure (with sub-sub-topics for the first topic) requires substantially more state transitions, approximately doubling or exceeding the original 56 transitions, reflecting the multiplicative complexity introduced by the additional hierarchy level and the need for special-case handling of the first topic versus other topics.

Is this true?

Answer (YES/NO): YES